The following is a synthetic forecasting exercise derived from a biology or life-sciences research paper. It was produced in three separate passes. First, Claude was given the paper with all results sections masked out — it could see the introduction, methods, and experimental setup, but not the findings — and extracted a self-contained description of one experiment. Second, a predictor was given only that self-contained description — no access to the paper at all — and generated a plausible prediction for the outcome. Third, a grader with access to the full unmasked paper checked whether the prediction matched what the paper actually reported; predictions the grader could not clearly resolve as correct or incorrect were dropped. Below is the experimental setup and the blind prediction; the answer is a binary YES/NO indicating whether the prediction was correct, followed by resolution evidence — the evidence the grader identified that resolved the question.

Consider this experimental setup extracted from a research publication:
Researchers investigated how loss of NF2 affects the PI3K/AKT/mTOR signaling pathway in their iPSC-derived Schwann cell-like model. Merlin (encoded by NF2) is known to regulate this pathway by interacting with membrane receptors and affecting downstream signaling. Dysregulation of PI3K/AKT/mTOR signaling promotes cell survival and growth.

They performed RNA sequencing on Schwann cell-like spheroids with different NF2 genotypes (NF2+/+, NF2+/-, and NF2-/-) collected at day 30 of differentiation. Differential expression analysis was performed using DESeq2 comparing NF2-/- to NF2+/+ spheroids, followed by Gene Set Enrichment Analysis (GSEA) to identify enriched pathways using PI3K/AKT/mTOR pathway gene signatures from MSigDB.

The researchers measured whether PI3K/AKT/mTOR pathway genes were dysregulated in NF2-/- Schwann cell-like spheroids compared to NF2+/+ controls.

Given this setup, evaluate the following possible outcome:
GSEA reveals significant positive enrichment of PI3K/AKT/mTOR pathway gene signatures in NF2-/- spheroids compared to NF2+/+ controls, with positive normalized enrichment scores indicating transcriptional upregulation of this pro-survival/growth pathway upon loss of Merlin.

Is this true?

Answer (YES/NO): YES